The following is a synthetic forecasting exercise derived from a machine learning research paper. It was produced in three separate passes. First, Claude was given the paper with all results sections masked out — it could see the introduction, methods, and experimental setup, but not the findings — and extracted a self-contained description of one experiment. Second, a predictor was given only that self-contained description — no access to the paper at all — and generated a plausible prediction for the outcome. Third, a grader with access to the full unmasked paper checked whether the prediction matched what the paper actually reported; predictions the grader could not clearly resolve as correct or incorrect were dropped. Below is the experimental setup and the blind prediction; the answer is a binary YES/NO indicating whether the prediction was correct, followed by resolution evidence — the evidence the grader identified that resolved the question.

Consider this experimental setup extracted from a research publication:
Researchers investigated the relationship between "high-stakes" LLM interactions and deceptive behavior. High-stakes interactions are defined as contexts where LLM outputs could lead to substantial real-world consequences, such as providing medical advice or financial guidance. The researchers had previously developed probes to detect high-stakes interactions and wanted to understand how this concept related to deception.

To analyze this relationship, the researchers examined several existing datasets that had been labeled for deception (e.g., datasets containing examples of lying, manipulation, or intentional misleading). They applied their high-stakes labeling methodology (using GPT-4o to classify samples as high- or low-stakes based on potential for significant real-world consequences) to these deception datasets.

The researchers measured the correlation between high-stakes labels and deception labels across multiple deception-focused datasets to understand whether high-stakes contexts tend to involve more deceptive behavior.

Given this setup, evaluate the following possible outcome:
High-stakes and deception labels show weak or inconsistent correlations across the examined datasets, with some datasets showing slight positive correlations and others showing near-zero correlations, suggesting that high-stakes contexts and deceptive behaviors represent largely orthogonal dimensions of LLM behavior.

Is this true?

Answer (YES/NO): YES